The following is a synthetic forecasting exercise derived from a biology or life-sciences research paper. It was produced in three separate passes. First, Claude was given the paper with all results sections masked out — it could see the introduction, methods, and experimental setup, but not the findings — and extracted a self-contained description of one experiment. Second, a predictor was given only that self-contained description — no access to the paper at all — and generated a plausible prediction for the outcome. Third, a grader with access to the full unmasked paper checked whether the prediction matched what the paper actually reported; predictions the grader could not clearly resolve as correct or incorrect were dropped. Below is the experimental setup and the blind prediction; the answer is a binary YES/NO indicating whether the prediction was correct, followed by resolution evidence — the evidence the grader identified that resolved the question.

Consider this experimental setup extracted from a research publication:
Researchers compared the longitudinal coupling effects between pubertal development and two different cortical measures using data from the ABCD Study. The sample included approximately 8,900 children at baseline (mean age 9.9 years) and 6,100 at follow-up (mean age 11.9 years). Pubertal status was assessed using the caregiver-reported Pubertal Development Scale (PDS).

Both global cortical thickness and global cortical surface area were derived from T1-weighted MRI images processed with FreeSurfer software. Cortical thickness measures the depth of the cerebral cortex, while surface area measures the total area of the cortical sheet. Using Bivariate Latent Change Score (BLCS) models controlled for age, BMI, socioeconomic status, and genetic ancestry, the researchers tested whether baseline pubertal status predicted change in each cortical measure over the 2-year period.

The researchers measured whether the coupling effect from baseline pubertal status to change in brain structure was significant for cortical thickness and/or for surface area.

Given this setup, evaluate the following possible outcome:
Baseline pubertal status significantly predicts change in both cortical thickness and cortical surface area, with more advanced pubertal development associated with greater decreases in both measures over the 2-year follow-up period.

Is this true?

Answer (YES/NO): NO